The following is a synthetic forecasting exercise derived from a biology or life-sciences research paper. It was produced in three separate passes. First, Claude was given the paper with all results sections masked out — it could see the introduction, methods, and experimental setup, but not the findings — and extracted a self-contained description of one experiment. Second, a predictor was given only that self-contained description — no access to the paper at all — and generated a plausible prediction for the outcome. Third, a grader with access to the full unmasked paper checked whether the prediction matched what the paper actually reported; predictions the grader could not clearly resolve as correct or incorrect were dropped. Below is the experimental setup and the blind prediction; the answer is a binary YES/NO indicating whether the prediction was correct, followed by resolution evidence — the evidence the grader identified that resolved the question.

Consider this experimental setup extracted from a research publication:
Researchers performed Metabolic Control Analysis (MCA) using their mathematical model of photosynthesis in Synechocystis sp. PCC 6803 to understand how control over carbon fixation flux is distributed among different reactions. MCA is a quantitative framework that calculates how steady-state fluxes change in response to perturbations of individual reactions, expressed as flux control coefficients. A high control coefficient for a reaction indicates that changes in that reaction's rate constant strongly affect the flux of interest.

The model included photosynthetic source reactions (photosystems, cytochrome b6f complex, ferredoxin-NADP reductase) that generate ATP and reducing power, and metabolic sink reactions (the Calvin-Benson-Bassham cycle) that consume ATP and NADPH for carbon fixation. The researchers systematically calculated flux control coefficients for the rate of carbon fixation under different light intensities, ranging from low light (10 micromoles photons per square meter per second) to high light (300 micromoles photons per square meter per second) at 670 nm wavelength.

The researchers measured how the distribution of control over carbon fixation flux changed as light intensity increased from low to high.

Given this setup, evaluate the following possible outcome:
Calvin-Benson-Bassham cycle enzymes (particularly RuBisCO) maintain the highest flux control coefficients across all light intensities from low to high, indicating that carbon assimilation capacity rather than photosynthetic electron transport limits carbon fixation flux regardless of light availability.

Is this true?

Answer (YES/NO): NO